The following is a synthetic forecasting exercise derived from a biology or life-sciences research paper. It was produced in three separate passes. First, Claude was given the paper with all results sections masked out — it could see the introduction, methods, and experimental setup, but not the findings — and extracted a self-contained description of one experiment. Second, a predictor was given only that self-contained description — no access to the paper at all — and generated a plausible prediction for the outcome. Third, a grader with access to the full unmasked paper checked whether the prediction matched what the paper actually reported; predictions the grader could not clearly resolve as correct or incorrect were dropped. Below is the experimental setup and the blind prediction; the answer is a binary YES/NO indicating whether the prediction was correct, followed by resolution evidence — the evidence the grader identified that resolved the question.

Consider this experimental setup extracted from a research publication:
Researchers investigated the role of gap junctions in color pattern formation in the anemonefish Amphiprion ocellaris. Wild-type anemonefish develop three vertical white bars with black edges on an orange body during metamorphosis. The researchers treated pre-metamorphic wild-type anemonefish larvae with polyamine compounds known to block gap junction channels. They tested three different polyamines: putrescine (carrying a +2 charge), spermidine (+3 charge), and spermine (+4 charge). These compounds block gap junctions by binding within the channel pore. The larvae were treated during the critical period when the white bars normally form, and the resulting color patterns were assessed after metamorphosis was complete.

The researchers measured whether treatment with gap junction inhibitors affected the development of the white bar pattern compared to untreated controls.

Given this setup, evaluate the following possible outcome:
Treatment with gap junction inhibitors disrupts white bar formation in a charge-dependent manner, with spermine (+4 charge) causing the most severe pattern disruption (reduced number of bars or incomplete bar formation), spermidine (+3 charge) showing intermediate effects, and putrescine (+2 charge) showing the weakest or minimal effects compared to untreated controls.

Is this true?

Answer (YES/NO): NO